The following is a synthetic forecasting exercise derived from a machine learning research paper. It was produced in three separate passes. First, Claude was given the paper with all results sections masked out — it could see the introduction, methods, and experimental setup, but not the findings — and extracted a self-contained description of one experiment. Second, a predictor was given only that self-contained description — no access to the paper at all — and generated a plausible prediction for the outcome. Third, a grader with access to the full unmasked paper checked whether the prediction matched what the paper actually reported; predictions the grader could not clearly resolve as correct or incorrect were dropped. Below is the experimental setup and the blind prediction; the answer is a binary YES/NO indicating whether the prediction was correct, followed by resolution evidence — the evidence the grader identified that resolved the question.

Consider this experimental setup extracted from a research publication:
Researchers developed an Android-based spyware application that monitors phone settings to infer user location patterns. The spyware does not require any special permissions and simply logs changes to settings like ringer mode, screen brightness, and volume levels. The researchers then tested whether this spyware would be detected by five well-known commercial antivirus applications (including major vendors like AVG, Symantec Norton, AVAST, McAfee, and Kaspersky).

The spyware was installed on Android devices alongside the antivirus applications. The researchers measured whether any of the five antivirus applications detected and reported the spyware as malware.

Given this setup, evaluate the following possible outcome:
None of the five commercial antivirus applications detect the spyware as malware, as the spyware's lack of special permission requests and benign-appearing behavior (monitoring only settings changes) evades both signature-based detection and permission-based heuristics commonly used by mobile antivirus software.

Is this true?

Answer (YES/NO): YES